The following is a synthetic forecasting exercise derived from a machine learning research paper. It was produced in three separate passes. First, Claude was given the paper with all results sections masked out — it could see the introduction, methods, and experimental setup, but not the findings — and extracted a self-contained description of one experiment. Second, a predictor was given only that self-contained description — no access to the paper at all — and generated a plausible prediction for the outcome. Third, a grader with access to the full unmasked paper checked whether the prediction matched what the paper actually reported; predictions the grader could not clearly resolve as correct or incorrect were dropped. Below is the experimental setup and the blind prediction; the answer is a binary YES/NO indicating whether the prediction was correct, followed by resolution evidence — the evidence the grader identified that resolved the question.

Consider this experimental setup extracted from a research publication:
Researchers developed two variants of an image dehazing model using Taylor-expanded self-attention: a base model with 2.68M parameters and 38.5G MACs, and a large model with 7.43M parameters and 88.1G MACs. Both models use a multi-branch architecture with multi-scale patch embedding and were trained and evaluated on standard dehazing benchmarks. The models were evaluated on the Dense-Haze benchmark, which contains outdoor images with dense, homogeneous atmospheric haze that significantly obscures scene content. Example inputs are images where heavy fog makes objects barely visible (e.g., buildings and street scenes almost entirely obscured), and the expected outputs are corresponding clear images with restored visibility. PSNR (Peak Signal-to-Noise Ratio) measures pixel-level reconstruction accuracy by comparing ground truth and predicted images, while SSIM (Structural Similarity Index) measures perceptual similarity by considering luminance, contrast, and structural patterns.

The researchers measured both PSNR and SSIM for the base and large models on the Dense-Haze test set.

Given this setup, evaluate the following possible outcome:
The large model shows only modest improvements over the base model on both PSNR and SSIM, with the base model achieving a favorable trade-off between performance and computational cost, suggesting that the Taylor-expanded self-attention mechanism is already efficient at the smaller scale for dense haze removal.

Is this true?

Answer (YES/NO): NO